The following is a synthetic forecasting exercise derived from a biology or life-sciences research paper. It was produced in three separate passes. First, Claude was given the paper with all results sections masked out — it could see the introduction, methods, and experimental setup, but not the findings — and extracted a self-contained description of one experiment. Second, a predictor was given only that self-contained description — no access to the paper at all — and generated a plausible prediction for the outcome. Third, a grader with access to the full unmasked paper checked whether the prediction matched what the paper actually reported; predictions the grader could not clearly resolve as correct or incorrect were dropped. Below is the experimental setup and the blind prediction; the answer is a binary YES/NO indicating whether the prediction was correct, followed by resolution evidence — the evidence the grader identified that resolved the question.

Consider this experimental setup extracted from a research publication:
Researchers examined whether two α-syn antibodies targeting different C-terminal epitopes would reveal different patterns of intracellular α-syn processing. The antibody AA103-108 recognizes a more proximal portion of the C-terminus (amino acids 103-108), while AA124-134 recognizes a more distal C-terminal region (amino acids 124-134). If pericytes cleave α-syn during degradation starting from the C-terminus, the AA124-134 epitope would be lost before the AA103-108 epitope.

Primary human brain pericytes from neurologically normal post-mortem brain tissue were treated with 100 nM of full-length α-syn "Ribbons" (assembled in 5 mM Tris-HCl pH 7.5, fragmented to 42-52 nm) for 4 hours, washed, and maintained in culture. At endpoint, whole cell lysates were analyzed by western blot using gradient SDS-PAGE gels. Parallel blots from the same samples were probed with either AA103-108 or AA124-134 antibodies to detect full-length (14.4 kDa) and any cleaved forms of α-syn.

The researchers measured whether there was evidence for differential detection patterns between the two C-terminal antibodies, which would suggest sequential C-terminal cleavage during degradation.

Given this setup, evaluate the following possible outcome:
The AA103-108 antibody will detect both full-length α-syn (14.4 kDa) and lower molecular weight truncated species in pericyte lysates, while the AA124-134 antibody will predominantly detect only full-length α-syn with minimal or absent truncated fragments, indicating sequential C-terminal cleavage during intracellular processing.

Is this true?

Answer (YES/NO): NO